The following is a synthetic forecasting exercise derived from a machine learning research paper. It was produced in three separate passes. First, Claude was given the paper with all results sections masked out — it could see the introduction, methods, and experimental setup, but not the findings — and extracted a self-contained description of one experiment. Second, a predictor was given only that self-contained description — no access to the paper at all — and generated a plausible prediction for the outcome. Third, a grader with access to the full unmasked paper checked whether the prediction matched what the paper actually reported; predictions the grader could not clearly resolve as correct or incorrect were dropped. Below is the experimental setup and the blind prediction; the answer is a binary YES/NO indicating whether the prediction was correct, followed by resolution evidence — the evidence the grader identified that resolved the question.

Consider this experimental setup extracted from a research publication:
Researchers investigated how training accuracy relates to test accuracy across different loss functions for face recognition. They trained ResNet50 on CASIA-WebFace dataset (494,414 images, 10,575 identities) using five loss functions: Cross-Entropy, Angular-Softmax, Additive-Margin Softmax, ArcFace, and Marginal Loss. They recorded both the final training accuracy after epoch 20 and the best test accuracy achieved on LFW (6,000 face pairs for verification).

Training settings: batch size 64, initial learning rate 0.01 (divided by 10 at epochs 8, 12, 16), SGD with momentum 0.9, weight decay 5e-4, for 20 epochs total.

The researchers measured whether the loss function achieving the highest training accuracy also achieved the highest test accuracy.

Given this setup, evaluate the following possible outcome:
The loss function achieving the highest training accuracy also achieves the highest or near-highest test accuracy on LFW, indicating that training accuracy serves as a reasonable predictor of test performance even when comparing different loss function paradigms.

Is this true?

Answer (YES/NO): YES